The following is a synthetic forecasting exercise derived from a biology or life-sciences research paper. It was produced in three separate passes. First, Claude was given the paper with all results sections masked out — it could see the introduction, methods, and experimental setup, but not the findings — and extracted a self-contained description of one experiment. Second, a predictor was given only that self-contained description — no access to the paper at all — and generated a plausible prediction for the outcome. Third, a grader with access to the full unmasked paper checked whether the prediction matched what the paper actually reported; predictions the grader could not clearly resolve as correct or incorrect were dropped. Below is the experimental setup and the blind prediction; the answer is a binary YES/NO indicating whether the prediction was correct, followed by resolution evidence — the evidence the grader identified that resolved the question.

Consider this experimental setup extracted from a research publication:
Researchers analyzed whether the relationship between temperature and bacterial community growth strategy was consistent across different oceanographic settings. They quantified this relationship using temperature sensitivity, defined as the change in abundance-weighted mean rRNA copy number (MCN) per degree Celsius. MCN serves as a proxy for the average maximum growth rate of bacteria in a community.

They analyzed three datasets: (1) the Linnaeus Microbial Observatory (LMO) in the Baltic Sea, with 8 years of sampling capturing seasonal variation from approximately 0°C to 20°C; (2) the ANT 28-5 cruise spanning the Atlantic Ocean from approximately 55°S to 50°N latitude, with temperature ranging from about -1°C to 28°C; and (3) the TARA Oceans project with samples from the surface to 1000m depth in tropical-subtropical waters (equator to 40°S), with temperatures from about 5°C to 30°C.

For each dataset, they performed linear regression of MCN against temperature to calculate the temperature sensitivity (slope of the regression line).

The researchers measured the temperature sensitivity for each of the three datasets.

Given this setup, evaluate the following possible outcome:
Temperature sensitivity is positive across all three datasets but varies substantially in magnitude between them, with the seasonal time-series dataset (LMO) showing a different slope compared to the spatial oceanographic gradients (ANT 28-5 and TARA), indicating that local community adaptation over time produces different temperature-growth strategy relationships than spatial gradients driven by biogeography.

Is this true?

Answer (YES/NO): NO